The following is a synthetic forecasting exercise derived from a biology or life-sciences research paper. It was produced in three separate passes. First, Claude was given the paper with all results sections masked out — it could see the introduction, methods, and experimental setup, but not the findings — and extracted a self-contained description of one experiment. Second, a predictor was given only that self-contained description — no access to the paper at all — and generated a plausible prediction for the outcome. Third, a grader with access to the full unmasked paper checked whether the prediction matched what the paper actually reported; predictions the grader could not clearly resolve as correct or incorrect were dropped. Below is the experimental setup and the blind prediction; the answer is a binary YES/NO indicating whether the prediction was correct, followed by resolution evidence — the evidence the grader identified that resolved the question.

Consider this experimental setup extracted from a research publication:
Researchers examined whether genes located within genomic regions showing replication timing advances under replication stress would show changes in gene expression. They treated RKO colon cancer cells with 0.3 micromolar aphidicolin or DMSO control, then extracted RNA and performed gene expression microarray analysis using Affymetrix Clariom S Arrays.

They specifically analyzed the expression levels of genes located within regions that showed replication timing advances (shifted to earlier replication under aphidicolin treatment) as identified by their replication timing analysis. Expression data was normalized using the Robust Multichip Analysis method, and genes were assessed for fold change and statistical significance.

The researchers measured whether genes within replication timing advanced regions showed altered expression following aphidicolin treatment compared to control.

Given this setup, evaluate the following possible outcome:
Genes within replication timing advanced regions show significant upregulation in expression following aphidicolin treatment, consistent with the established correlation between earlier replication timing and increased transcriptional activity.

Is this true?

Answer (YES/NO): NO